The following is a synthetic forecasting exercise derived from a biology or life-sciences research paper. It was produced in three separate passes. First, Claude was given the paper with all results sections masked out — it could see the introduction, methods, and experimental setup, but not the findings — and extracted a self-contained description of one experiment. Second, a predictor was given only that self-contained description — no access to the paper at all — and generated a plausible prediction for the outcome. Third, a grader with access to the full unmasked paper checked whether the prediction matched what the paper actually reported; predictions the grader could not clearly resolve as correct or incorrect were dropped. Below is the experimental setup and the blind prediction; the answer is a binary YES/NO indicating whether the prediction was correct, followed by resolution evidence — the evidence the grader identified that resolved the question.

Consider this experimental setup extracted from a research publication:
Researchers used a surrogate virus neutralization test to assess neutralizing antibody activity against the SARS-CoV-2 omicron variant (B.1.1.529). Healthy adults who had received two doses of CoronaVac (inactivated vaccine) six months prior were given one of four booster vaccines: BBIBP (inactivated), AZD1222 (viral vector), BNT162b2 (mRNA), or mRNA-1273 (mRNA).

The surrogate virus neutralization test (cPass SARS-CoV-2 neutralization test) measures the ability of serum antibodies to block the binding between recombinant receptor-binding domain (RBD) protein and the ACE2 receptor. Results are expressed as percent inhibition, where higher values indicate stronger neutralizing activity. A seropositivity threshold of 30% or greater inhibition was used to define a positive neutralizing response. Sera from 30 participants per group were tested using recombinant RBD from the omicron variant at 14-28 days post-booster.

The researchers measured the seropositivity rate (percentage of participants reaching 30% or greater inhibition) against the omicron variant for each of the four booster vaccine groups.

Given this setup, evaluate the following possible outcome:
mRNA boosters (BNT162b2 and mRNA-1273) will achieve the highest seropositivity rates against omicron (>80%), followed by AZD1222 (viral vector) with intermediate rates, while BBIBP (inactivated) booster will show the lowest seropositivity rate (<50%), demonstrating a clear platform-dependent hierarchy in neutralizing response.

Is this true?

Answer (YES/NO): NO